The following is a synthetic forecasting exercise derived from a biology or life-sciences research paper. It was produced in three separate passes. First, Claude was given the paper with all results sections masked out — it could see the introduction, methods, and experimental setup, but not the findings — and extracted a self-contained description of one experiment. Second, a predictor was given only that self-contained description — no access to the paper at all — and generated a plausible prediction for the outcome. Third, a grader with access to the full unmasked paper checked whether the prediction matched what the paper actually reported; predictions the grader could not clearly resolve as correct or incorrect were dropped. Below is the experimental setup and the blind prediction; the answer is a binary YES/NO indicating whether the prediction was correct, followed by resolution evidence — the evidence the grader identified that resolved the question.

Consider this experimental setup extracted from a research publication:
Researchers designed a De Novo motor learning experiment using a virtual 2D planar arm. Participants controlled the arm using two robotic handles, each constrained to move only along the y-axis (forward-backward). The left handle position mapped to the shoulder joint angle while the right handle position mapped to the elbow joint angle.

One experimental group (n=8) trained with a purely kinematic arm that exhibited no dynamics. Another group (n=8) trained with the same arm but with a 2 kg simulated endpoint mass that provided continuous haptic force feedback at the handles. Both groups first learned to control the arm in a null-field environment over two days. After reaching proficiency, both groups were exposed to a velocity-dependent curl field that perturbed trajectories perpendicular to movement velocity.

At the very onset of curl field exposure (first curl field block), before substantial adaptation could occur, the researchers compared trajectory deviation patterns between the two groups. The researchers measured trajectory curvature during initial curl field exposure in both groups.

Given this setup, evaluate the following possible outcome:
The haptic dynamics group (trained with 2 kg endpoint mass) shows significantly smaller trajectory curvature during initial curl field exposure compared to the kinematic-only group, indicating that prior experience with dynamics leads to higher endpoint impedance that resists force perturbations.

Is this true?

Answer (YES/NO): NO